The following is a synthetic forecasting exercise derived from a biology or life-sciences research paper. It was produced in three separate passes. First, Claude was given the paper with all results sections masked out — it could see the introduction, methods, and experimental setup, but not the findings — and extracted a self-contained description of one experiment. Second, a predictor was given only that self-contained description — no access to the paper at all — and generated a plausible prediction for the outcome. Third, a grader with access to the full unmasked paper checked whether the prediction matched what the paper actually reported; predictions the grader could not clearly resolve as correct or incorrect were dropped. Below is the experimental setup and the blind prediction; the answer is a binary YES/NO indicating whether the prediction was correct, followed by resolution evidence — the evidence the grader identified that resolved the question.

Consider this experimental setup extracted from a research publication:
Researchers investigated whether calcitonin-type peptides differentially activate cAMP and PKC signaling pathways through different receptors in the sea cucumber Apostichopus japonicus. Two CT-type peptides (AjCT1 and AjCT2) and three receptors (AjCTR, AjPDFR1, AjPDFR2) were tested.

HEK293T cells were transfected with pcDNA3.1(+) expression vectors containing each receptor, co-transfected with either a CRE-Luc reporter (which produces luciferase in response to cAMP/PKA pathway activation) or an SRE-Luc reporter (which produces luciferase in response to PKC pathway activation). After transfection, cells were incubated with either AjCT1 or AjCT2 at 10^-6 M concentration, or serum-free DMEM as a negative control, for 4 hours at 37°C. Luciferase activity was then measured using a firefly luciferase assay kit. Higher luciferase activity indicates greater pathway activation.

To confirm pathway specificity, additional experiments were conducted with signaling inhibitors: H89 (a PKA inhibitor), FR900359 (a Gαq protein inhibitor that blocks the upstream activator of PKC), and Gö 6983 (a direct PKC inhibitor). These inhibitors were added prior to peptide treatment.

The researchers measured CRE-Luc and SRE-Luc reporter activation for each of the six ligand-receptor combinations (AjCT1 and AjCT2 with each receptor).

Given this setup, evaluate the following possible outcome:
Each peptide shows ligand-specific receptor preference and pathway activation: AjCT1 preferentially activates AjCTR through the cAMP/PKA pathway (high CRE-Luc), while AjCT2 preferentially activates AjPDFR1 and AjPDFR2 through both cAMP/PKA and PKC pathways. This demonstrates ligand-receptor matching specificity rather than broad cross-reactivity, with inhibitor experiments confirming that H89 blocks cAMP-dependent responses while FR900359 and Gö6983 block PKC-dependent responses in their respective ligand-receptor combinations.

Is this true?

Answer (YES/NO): NO